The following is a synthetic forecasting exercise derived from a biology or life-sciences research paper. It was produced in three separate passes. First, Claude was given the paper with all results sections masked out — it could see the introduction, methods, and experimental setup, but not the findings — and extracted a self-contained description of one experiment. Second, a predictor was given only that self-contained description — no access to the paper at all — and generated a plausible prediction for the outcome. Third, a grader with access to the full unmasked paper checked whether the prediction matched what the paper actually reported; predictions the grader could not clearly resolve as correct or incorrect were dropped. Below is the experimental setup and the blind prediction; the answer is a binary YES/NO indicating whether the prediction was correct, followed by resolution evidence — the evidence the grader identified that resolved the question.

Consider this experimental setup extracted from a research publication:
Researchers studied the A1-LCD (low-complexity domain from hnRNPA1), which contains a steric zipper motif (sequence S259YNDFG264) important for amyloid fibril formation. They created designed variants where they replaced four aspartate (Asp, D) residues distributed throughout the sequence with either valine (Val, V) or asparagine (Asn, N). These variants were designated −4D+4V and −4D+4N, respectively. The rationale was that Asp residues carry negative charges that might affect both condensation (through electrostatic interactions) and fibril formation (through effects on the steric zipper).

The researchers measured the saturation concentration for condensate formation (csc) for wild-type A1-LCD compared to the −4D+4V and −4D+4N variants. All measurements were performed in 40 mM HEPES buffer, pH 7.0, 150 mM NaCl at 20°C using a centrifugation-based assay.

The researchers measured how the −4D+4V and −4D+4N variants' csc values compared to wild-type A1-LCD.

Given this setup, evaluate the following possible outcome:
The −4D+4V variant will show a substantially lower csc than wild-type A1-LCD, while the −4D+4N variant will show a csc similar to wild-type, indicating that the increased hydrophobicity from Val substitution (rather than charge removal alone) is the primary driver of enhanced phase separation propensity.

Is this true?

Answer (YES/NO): NO